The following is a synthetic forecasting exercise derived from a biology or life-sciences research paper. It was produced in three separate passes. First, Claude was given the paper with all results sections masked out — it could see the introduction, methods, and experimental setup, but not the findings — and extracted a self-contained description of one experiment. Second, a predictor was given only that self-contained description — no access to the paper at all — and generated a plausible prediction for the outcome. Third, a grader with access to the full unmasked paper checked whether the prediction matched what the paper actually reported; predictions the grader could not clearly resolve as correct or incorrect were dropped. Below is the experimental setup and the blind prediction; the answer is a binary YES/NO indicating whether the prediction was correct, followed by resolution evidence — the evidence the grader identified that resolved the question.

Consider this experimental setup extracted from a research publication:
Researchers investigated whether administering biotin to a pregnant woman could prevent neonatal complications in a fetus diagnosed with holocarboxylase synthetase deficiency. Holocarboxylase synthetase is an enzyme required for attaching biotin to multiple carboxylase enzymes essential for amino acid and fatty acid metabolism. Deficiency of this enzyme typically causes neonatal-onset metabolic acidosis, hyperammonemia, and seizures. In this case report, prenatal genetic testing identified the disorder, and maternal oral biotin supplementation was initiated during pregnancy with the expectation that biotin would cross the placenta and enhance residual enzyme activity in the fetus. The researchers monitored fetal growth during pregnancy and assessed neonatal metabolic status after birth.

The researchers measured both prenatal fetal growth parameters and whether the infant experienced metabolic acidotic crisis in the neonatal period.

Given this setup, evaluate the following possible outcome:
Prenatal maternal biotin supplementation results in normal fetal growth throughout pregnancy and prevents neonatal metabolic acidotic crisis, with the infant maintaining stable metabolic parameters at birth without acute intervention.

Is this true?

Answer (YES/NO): NO